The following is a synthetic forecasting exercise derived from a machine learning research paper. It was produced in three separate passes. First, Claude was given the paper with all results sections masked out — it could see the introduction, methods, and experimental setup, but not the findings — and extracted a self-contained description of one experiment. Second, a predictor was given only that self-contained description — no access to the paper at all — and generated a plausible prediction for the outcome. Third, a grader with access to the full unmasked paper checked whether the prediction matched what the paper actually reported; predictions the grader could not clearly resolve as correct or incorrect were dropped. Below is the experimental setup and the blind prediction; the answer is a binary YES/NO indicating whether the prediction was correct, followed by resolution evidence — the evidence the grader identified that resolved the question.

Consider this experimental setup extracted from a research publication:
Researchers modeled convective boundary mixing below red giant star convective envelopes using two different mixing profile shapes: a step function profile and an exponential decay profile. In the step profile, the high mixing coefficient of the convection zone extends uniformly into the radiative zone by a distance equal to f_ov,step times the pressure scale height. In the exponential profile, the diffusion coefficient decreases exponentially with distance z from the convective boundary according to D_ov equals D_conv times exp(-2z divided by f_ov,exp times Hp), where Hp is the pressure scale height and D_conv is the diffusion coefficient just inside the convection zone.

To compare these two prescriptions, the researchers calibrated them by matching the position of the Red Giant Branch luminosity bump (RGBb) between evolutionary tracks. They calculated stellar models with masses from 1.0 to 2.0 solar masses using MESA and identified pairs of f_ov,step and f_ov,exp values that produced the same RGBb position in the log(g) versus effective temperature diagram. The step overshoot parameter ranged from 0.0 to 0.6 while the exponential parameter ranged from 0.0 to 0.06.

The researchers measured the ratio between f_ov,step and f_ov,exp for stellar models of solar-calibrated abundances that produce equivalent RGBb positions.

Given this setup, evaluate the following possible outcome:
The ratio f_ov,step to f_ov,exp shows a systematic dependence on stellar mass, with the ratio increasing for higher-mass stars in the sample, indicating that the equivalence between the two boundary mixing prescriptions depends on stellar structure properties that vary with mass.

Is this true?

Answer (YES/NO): NO